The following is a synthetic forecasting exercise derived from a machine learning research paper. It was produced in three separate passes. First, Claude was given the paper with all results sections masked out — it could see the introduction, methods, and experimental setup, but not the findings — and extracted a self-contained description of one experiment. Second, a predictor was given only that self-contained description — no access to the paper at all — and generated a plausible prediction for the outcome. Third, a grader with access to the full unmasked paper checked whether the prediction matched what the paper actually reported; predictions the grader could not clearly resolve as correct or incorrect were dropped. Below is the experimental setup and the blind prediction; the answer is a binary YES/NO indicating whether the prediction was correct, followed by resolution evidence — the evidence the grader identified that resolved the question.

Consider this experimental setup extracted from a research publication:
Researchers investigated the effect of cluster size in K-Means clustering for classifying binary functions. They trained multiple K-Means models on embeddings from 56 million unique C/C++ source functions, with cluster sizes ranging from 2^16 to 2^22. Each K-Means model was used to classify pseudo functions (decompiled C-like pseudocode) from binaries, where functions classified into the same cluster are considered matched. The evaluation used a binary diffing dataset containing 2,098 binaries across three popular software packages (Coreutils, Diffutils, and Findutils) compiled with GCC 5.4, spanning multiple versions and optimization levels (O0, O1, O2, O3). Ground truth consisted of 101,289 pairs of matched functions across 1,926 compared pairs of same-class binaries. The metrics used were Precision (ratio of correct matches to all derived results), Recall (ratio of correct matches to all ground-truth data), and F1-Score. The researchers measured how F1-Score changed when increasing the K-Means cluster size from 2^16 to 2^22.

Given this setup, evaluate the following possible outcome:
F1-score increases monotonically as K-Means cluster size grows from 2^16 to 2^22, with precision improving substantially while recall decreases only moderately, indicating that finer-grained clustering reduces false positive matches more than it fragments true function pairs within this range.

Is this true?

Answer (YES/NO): NO